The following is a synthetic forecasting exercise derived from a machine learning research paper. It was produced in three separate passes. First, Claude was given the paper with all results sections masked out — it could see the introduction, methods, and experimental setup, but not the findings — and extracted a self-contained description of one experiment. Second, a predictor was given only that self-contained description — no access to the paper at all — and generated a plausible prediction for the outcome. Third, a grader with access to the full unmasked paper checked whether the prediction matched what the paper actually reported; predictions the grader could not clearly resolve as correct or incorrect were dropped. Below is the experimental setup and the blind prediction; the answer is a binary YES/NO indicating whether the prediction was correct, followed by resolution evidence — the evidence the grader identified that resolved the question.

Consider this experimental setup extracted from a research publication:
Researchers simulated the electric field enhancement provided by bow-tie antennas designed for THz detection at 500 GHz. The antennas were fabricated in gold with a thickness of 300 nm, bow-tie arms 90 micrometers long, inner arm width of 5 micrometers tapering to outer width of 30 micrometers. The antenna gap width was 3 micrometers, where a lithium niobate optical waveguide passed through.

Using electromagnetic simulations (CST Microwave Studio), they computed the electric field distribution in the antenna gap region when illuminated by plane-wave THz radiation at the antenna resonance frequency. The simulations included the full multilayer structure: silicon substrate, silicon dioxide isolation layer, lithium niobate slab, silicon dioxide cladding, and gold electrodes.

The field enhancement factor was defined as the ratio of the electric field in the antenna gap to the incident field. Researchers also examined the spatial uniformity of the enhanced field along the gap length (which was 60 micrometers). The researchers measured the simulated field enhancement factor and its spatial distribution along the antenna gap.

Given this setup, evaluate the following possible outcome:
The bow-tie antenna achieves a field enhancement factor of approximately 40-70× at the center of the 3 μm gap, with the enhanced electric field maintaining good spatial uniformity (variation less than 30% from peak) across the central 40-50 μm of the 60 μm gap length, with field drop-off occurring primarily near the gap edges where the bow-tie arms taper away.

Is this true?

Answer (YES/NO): NO